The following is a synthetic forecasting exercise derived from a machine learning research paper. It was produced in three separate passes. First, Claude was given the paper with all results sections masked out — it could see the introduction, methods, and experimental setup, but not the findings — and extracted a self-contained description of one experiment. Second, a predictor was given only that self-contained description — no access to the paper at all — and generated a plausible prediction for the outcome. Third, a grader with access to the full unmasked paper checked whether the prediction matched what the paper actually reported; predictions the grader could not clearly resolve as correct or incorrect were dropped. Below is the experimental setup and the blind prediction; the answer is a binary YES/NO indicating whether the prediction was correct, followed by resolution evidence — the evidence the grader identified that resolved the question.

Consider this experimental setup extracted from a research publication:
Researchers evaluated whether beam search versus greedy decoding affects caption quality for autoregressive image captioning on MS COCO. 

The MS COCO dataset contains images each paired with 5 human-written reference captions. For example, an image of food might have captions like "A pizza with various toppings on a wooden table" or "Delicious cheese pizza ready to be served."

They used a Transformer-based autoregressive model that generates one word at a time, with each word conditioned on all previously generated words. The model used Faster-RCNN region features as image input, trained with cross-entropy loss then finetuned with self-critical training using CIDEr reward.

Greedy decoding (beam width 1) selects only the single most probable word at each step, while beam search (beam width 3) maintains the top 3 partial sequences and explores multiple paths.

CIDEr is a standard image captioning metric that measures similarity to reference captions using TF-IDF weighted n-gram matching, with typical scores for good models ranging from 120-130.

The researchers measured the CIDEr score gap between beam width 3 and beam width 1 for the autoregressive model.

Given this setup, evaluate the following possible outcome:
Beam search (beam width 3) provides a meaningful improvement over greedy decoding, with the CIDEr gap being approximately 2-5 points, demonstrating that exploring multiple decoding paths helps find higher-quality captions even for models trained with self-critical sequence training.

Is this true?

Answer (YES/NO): NO